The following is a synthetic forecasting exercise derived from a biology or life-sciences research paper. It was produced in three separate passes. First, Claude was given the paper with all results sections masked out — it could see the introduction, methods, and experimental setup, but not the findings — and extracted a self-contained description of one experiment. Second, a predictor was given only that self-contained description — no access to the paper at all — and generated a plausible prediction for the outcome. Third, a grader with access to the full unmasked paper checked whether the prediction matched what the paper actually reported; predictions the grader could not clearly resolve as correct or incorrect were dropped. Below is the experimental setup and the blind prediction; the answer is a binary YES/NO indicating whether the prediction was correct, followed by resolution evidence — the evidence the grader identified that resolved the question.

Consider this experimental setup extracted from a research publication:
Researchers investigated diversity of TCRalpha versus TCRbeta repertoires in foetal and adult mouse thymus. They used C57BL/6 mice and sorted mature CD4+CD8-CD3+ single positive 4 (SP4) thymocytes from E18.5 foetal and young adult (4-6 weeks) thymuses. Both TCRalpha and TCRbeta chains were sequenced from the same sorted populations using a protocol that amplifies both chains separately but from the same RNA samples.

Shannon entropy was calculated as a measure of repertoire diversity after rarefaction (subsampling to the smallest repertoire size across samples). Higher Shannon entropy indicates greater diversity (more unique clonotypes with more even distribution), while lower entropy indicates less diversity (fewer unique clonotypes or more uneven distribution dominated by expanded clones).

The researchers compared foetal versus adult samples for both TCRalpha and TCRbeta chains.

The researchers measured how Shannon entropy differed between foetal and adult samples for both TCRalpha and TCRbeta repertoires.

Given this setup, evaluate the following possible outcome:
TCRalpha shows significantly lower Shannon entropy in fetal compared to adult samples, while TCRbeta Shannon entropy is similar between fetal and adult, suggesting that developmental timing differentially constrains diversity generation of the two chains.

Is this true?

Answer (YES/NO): NO